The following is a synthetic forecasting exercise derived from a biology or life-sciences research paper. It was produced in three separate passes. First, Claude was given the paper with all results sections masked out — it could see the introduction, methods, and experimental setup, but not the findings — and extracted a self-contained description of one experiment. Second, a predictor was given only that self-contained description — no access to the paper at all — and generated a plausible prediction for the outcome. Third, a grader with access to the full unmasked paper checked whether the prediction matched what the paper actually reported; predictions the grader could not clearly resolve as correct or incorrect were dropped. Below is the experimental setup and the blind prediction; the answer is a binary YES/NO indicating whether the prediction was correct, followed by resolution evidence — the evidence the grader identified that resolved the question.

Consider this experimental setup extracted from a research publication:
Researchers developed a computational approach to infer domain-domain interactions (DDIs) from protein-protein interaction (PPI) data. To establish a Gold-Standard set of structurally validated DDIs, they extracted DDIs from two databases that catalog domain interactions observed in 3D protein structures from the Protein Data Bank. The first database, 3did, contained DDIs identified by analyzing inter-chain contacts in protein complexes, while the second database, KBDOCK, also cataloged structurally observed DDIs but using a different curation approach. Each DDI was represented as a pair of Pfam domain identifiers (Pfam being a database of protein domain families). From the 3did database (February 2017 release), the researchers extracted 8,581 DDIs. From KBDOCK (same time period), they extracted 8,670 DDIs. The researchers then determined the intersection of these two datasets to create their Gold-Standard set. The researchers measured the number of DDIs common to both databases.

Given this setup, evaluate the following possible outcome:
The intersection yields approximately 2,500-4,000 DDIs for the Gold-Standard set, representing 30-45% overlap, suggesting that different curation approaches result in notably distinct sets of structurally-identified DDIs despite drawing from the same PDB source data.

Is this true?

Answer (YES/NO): NO